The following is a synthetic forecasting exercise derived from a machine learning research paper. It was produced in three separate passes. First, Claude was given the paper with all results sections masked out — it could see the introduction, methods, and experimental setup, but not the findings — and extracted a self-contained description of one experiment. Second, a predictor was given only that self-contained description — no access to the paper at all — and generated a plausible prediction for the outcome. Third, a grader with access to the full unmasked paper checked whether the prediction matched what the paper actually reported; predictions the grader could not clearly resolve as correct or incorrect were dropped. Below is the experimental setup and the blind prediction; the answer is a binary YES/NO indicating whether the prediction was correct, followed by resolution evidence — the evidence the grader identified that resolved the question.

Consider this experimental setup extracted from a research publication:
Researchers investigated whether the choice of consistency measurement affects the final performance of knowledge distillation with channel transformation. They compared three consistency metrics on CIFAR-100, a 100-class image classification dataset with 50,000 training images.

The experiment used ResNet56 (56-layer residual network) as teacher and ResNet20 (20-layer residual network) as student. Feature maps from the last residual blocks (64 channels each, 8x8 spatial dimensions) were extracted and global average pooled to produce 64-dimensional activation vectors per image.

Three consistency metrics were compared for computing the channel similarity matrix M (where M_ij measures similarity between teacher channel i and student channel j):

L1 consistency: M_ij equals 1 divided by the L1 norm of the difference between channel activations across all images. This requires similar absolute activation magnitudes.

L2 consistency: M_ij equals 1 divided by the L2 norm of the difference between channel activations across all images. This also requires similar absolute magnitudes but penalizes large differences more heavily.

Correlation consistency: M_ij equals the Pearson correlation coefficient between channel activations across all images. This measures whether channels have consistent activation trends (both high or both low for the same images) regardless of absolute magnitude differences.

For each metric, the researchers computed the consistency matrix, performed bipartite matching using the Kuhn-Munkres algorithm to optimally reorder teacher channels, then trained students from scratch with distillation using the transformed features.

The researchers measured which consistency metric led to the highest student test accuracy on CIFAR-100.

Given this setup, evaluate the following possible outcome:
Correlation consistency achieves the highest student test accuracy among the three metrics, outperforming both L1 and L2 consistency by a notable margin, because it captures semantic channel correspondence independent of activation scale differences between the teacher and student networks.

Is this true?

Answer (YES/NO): NO